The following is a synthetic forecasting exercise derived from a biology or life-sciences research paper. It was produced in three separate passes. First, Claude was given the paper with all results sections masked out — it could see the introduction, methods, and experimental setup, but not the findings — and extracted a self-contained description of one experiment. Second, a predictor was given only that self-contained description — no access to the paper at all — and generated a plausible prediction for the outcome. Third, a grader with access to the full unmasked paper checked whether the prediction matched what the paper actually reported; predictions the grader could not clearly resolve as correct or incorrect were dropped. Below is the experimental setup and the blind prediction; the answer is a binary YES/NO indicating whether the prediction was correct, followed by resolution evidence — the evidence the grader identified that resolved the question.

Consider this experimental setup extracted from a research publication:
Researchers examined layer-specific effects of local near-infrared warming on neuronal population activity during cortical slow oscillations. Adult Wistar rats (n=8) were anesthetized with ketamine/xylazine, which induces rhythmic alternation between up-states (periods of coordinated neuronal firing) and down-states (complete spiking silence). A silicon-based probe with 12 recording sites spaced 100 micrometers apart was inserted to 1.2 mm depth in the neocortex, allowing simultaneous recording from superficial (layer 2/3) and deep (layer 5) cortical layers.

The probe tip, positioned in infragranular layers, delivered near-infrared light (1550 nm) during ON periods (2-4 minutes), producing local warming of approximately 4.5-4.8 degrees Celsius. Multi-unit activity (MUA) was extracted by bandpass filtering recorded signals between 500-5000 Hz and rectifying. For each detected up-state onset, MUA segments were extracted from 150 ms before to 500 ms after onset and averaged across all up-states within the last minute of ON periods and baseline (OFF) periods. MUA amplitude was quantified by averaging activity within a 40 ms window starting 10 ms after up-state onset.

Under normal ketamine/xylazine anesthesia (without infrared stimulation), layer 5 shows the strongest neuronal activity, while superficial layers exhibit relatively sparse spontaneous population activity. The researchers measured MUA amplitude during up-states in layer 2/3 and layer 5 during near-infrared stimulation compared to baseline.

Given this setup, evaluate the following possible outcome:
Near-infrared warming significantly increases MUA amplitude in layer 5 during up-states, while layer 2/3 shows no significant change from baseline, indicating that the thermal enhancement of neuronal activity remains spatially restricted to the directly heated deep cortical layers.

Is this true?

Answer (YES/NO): NO